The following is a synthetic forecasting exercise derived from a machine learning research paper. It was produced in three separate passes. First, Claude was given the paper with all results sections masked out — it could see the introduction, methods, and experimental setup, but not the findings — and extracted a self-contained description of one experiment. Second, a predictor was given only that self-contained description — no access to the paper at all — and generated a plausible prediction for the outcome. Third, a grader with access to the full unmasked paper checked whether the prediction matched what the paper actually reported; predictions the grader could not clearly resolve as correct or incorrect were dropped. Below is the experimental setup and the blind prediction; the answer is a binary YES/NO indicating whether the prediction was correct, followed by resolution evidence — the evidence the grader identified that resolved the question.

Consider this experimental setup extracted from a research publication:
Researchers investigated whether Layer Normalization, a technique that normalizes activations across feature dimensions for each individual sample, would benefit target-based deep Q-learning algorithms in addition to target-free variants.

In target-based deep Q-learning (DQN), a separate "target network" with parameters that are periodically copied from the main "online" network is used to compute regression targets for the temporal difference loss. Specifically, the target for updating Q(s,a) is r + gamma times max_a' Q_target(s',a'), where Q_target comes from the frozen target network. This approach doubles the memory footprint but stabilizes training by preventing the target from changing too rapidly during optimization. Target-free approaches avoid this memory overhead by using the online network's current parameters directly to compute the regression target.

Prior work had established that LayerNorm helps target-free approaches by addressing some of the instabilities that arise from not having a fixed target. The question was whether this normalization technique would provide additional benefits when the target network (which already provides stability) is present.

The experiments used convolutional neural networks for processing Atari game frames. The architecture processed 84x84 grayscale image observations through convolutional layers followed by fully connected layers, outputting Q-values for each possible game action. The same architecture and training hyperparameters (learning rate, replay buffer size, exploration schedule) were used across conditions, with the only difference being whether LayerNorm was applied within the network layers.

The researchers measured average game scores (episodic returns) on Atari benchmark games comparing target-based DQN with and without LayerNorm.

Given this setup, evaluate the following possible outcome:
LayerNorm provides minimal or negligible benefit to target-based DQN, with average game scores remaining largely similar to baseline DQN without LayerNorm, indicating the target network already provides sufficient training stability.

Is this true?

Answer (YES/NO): NO